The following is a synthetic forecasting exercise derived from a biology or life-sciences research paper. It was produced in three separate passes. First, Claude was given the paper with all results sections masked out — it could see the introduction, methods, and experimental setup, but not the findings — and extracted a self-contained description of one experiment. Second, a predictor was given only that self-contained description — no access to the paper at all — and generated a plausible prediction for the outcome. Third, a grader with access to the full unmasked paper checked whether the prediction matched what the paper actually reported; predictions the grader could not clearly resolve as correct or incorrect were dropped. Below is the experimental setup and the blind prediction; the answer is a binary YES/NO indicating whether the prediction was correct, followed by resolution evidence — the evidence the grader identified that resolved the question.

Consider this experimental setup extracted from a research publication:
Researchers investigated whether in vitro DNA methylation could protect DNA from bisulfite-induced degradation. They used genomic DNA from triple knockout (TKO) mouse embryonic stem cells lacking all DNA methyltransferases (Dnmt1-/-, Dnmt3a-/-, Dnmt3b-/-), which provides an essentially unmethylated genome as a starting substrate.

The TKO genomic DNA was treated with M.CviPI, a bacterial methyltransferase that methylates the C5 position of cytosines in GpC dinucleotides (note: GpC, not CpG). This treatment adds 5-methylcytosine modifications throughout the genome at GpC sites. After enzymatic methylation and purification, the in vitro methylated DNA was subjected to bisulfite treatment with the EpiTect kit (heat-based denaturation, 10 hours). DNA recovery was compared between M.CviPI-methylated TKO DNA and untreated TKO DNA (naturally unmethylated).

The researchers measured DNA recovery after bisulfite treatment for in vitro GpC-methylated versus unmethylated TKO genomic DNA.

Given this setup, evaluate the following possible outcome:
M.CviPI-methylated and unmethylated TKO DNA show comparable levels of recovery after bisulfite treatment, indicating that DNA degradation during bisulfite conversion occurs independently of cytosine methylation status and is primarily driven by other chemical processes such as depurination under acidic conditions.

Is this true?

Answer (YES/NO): NO